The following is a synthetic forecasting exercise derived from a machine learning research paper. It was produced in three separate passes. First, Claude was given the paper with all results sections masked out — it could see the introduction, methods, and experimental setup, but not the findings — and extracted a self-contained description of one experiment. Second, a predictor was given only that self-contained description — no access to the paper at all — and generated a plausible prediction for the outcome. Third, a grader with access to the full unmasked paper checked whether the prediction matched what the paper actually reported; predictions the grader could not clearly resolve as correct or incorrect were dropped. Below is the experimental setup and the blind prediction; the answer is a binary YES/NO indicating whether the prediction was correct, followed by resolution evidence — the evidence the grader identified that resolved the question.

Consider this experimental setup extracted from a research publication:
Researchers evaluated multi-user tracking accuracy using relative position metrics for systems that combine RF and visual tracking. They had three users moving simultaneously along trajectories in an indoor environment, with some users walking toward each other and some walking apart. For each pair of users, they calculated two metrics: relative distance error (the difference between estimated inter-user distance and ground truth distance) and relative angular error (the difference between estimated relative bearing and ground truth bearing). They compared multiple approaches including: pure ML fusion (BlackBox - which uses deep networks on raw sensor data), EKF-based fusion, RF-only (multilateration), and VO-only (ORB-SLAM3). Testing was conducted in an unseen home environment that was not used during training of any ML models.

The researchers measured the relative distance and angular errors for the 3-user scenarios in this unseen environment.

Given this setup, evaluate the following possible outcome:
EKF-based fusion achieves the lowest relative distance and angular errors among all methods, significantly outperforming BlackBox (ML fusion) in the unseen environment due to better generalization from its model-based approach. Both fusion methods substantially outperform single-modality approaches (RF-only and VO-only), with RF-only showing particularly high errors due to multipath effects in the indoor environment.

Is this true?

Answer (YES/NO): NO